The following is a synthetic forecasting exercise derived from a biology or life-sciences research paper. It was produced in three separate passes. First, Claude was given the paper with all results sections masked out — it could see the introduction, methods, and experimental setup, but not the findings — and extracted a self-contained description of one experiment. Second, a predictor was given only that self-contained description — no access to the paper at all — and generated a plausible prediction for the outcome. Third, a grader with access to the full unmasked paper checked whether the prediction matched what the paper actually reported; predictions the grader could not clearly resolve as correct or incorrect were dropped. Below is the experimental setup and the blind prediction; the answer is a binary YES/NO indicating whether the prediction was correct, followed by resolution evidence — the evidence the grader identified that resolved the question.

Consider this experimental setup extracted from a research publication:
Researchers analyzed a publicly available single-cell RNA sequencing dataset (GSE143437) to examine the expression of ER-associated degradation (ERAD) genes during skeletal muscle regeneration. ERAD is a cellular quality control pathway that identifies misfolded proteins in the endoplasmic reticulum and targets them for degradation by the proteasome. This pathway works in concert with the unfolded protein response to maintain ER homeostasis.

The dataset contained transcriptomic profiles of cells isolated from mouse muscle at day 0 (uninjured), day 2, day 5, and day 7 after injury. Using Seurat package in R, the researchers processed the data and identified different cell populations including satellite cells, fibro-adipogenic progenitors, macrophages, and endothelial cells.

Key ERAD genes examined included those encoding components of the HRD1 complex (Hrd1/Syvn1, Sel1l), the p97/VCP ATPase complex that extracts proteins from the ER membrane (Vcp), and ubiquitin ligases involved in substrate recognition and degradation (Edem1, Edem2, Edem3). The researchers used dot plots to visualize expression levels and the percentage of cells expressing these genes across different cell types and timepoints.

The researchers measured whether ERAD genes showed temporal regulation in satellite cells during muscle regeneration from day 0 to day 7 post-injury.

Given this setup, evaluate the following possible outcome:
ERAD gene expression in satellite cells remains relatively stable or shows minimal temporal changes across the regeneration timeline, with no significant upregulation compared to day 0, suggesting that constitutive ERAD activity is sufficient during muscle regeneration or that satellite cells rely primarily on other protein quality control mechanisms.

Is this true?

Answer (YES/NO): NO